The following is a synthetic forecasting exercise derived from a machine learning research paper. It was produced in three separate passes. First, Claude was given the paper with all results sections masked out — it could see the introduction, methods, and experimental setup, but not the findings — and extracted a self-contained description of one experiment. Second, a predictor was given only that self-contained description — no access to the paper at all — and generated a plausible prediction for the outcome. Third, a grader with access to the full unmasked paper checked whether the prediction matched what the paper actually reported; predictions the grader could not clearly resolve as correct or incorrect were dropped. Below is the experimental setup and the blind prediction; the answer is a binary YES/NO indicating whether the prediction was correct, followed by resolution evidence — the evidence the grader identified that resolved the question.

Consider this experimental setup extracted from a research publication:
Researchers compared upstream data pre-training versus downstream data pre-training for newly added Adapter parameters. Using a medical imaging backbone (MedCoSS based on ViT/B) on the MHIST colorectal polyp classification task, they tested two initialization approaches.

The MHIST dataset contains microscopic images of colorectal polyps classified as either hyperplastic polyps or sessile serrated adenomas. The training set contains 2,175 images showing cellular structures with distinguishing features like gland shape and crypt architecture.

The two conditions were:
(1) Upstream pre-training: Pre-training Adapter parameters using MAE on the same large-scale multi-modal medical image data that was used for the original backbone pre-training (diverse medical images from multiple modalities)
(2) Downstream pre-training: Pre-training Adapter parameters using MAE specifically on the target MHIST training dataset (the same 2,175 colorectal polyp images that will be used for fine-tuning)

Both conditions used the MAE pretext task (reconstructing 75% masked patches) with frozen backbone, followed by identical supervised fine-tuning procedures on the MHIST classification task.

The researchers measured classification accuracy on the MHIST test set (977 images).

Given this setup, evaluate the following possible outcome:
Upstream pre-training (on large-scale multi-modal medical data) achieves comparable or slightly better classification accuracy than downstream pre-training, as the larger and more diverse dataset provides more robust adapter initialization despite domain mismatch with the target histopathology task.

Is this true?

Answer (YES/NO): NO